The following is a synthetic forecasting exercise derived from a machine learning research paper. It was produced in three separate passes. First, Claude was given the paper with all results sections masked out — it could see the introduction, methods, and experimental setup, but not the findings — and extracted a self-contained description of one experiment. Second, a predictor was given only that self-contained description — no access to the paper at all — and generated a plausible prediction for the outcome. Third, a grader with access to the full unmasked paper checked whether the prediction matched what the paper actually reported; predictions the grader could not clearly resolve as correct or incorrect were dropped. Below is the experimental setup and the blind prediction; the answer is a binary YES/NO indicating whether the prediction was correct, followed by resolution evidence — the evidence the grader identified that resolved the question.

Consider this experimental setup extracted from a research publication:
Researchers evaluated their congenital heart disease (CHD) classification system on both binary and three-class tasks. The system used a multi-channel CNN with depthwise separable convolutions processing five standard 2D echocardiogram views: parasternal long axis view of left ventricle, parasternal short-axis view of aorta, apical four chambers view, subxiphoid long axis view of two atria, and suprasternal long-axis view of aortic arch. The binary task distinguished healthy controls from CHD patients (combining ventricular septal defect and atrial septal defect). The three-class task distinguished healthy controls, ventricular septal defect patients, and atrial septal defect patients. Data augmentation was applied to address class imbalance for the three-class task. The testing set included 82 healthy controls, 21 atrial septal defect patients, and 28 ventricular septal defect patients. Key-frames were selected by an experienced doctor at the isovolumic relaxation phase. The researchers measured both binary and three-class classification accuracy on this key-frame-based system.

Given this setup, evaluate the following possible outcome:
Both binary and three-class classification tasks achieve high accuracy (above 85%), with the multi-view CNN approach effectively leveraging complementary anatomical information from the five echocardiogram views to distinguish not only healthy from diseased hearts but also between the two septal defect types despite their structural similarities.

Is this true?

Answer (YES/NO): YES